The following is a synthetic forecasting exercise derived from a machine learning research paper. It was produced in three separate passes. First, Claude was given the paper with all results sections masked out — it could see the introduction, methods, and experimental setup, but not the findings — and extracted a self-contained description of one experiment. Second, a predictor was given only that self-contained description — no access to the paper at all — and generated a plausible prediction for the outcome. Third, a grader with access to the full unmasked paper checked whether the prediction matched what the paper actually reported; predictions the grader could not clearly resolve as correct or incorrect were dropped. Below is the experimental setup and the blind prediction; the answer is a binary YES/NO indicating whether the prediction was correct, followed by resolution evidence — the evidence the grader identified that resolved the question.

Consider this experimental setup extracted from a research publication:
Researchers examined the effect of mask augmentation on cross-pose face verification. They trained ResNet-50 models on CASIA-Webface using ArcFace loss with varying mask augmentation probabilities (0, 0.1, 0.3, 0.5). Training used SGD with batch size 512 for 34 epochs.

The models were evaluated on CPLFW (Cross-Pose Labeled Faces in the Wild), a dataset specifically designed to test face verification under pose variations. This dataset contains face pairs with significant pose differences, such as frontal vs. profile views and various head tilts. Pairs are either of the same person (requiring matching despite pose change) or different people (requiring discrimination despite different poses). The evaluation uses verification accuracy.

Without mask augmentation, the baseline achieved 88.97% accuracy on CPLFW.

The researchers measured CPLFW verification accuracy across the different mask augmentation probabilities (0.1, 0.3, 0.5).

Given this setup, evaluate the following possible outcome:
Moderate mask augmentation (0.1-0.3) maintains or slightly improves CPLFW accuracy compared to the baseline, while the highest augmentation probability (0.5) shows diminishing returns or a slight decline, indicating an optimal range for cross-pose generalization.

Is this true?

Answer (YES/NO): NO